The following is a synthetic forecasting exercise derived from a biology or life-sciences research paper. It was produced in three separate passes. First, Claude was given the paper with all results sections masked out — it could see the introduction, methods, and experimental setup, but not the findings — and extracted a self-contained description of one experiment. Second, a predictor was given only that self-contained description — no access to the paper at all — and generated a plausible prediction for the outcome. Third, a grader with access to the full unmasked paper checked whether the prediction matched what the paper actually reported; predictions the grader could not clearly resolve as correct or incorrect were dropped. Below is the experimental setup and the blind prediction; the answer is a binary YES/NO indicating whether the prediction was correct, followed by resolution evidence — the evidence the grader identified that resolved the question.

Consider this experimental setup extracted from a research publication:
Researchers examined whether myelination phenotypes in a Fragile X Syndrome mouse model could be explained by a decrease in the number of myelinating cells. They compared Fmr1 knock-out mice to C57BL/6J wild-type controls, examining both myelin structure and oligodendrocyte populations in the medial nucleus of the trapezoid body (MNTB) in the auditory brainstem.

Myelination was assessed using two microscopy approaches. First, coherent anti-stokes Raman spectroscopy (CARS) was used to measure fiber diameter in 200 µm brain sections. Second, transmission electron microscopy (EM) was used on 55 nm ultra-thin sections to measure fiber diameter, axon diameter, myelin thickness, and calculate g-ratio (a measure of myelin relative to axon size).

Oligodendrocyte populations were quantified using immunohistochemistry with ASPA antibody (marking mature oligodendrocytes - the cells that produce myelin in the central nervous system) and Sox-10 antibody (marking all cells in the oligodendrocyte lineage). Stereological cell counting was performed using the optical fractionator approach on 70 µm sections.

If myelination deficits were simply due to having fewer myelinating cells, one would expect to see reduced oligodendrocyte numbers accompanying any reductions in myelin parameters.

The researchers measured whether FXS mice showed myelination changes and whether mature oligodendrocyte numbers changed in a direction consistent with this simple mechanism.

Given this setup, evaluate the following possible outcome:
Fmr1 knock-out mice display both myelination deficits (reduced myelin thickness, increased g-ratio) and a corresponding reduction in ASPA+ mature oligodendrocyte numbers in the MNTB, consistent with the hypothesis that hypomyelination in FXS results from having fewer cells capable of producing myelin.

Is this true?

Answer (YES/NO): NO